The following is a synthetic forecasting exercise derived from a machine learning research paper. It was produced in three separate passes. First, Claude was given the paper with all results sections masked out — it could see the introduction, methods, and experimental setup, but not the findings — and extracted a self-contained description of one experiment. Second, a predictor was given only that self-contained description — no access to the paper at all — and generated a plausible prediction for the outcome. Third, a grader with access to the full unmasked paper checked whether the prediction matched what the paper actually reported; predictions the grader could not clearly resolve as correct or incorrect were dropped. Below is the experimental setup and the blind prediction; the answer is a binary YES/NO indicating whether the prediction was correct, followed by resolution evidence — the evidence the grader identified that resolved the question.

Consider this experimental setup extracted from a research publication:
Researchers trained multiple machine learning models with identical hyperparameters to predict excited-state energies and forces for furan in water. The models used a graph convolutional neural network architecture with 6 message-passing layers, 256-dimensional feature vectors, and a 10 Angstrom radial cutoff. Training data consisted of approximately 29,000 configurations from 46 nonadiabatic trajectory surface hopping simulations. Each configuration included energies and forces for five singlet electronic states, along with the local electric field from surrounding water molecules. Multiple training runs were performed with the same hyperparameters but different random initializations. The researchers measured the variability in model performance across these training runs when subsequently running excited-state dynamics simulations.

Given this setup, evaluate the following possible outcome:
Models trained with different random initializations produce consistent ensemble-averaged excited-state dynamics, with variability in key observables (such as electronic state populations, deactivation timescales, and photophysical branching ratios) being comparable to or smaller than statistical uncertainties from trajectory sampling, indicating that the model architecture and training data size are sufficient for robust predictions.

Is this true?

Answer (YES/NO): NO